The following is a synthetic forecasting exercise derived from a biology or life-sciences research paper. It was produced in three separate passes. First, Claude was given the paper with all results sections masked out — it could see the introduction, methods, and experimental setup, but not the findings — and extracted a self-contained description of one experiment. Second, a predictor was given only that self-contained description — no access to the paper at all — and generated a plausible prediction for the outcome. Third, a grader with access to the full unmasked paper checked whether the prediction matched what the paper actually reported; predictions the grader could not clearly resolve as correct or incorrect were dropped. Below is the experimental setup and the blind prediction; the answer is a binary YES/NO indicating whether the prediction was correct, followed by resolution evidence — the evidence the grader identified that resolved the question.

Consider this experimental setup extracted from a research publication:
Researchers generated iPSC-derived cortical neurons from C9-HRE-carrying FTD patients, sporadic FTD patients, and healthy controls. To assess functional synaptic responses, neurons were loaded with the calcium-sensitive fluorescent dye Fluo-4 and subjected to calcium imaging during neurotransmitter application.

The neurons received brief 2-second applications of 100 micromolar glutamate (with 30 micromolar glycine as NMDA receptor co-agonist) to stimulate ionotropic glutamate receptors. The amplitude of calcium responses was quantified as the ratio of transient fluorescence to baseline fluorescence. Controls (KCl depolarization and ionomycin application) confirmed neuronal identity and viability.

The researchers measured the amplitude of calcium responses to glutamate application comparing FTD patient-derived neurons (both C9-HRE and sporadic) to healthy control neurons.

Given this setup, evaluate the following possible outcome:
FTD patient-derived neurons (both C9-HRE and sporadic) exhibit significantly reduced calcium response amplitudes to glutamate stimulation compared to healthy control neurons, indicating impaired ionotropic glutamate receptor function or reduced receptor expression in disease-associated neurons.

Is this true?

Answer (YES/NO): NO